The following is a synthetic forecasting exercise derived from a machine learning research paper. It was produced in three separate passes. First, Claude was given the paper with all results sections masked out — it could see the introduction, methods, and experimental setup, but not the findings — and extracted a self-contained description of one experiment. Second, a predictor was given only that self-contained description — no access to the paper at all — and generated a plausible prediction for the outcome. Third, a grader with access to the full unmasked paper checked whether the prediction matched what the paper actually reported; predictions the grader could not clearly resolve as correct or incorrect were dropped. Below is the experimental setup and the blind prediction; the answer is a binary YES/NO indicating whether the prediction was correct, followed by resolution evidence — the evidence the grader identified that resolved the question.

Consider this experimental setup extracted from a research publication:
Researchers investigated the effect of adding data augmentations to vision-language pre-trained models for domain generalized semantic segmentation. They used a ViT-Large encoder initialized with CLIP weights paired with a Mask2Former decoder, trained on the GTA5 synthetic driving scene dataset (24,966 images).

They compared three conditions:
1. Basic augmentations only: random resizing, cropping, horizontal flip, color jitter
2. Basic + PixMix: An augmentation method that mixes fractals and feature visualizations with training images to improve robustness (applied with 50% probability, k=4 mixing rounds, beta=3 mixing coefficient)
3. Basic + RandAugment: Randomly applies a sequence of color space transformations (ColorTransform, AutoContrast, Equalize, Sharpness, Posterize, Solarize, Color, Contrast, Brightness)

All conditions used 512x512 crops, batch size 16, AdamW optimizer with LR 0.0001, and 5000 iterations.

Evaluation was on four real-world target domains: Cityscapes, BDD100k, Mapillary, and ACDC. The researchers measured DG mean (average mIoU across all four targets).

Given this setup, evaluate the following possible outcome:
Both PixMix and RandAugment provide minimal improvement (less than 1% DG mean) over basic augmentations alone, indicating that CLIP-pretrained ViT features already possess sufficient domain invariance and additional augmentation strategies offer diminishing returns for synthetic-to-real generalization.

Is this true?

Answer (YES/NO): YES